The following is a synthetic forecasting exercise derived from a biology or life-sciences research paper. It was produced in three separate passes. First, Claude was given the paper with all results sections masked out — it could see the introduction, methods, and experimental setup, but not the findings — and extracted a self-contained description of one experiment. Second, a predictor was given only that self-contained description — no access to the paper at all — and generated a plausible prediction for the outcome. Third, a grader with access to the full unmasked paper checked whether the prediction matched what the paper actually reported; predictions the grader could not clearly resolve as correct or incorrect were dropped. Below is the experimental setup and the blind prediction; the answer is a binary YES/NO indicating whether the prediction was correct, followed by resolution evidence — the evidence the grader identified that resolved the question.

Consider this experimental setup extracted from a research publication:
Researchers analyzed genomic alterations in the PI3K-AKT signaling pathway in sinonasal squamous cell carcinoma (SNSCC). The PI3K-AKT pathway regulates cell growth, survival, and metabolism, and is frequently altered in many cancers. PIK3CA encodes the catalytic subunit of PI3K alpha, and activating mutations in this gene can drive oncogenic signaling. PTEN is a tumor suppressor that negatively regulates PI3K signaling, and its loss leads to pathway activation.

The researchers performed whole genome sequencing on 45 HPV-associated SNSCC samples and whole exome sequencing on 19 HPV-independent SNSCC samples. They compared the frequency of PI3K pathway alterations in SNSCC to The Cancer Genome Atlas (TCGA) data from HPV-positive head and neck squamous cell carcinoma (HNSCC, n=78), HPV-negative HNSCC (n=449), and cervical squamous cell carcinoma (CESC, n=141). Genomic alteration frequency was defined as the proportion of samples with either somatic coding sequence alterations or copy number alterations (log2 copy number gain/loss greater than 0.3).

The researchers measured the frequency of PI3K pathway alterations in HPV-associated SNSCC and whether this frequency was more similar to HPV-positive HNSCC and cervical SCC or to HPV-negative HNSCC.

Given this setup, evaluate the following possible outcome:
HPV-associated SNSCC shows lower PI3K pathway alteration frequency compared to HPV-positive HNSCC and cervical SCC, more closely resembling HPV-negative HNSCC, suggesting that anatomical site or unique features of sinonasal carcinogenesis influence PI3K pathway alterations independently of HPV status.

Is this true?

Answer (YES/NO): NO